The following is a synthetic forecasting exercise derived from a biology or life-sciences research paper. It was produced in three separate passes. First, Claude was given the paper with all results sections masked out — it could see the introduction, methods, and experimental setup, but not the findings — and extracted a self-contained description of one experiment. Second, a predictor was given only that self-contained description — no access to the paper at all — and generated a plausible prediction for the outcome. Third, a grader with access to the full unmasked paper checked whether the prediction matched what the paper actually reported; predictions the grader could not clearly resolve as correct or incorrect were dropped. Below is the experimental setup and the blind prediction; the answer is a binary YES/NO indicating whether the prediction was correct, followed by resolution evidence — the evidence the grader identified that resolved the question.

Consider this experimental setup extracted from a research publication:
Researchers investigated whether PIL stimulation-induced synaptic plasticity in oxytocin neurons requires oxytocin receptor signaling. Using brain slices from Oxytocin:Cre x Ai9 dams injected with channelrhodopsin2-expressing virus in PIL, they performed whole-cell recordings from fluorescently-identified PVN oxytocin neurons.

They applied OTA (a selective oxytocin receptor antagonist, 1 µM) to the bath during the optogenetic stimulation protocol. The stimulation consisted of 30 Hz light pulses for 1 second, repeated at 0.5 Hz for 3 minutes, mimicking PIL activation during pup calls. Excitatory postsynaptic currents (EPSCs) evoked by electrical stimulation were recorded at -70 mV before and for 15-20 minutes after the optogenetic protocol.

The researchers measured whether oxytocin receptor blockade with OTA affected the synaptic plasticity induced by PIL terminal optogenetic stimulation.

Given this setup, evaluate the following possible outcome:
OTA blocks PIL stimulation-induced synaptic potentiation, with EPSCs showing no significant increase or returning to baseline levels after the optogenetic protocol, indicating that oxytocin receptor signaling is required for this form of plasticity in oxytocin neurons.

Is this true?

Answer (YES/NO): NO